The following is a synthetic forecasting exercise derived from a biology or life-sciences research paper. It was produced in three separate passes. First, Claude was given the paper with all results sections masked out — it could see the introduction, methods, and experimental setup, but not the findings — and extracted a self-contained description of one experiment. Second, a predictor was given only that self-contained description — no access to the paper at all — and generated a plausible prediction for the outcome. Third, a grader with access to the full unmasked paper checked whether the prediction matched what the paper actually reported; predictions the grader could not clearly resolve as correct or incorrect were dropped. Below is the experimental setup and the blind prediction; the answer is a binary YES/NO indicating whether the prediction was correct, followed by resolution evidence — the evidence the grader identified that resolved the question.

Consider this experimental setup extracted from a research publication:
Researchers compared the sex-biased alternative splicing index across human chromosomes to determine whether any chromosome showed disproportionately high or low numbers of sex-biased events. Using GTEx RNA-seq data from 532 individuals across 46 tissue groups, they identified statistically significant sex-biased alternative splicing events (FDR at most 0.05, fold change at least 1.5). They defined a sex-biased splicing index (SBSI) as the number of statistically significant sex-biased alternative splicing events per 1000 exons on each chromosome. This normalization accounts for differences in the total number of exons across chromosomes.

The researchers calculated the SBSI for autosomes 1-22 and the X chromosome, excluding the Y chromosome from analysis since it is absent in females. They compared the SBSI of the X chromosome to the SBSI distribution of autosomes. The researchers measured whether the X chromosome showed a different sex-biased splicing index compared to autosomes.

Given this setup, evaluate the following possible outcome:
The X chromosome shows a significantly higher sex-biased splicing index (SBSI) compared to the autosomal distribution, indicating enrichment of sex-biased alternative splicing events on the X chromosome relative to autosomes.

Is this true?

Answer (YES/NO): YES